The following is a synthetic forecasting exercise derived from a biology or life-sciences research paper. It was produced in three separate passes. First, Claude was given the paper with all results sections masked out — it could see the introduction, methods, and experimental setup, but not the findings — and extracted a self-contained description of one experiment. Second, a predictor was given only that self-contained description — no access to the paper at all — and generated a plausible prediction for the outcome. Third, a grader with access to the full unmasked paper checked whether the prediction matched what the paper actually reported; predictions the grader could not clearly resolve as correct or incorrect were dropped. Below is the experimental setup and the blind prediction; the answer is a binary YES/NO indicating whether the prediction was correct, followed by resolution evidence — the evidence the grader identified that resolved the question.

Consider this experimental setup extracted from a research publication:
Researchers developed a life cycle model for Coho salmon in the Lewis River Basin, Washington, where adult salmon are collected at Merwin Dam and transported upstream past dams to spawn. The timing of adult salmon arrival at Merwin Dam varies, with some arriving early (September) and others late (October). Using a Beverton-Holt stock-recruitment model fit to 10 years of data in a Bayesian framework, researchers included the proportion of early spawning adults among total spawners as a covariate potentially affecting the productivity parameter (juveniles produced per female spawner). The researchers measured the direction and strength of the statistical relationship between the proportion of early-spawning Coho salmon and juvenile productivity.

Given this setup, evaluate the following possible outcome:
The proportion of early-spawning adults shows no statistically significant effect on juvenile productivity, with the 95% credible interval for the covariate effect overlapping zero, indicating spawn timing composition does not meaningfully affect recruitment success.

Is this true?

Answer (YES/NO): NO